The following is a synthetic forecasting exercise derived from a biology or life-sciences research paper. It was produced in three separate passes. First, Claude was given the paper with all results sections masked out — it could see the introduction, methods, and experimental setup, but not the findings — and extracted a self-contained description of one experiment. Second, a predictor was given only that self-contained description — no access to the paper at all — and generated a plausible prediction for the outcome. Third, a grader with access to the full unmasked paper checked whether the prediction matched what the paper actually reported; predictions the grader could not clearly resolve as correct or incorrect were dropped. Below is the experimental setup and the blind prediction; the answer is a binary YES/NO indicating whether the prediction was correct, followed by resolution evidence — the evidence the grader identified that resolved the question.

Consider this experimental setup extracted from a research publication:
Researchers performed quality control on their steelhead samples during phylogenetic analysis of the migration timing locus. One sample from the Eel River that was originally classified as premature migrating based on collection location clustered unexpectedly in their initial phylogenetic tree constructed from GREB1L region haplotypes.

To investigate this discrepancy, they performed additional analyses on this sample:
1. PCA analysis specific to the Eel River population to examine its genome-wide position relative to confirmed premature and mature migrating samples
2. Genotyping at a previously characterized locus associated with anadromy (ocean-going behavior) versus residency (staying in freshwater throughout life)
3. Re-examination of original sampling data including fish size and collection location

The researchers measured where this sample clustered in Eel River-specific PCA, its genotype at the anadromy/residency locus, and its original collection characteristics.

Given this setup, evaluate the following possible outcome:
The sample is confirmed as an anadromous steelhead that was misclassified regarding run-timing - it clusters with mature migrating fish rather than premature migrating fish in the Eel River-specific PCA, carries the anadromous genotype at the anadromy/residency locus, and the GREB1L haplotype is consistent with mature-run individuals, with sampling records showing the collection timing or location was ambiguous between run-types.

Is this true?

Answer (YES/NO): NO